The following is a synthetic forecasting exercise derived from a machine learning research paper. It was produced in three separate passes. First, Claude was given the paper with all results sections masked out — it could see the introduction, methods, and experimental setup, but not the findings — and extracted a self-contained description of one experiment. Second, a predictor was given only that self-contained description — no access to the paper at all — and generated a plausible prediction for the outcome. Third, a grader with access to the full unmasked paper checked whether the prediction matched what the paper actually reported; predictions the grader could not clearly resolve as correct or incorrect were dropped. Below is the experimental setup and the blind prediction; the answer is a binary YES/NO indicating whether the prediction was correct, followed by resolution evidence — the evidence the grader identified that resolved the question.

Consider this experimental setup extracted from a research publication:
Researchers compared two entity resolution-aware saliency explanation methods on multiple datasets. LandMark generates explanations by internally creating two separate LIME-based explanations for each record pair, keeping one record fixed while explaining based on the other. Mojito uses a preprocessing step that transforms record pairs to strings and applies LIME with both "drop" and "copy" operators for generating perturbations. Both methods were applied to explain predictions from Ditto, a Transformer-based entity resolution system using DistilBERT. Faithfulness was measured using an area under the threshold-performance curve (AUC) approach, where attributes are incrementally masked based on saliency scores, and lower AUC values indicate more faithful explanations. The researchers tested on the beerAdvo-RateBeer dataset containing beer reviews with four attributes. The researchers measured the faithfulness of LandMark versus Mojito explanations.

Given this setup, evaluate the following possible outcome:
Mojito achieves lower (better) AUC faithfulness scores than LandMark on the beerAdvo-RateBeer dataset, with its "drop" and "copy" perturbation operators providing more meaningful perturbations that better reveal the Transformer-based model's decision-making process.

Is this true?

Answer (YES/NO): YES